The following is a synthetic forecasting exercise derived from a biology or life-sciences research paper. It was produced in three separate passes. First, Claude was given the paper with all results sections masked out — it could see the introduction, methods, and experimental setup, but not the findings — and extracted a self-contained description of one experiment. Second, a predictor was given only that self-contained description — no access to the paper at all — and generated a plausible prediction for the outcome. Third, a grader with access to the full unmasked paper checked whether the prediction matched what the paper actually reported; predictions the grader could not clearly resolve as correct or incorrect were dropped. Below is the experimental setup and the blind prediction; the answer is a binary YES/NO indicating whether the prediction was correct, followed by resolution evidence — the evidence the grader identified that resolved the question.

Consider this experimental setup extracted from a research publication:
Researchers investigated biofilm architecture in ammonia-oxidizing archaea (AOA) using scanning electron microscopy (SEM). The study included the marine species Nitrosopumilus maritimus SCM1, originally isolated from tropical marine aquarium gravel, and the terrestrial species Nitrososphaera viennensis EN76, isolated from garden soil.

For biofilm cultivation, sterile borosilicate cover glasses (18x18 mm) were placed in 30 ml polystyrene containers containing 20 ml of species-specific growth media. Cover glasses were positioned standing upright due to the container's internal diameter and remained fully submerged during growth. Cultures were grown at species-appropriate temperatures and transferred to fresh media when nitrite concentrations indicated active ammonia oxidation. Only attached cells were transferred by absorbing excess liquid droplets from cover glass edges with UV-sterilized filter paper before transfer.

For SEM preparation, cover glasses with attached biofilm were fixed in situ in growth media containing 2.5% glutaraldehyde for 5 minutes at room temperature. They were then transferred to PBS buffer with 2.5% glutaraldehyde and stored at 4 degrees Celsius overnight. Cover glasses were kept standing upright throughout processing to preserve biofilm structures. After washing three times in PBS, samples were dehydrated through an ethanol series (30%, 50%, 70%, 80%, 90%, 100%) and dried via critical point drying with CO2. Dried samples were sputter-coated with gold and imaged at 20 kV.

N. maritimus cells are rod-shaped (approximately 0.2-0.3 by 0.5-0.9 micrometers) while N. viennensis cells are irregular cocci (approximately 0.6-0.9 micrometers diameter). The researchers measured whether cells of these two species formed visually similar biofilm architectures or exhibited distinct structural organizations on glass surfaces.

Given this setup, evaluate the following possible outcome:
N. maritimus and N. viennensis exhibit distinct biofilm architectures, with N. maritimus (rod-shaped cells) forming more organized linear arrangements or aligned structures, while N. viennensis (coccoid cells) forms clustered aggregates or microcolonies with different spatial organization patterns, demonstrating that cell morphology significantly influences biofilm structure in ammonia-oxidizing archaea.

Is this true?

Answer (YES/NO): NO